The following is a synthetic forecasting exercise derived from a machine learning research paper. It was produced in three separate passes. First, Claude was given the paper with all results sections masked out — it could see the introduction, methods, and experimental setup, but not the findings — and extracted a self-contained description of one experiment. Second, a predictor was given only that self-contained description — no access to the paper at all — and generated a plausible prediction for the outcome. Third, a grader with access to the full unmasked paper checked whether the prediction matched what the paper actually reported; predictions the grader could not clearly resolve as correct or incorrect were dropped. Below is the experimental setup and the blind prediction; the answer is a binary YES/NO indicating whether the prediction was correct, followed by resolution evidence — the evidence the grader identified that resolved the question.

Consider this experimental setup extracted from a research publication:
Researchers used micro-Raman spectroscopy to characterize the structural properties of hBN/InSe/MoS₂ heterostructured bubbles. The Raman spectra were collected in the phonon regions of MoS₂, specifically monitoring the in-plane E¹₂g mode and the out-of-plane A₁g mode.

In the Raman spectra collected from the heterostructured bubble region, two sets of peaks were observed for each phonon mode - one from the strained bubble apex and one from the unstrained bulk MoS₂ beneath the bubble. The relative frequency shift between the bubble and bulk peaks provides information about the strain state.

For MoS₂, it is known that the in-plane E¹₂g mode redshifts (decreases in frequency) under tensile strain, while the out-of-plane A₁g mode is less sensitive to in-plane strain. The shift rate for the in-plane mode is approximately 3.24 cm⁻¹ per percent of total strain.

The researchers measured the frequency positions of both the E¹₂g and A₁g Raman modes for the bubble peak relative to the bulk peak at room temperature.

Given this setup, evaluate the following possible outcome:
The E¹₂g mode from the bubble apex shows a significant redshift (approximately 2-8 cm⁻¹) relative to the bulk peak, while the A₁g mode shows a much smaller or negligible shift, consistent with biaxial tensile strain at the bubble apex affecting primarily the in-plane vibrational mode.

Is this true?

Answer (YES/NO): NO